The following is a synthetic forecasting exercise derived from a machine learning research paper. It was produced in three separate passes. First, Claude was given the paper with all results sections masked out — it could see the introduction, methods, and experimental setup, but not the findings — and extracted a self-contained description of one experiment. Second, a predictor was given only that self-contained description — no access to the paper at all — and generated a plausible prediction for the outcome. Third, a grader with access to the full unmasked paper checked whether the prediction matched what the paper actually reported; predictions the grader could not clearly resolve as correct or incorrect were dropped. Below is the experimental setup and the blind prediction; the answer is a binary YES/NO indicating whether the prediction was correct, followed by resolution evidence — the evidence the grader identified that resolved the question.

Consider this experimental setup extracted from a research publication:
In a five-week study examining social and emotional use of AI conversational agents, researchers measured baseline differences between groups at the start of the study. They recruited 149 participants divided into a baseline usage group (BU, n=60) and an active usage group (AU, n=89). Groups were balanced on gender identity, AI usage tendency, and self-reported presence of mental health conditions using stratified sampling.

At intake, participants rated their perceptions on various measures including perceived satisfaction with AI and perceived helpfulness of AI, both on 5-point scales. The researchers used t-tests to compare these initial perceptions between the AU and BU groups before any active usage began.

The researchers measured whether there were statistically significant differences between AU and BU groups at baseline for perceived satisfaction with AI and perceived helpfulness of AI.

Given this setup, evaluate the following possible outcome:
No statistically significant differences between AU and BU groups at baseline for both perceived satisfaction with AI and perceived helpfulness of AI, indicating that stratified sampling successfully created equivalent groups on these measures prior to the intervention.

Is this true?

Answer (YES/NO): NO